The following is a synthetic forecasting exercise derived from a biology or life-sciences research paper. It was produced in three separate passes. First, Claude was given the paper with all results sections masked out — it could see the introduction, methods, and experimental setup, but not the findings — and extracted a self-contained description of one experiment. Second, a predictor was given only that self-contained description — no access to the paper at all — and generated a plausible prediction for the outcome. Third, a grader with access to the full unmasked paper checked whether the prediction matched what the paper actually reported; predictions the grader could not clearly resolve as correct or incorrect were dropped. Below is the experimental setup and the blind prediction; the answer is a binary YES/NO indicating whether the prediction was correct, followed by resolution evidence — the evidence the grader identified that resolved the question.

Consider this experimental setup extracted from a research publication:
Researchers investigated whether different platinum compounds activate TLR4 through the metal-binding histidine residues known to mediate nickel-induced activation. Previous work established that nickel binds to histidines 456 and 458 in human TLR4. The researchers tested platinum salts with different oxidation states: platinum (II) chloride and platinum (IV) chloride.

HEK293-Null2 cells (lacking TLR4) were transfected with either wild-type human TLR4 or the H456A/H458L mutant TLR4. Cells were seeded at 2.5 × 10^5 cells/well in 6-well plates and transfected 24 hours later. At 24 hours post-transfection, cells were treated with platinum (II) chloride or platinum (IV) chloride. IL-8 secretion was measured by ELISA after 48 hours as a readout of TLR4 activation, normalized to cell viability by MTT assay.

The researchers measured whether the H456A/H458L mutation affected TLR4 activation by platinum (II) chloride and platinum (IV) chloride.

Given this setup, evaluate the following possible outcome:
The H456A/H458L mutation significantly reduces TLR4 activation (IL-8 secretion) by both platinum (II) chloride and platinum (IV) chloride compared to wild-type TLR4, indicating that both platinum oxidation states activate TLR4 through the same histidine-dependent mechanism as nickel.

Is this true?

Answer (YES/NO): NO